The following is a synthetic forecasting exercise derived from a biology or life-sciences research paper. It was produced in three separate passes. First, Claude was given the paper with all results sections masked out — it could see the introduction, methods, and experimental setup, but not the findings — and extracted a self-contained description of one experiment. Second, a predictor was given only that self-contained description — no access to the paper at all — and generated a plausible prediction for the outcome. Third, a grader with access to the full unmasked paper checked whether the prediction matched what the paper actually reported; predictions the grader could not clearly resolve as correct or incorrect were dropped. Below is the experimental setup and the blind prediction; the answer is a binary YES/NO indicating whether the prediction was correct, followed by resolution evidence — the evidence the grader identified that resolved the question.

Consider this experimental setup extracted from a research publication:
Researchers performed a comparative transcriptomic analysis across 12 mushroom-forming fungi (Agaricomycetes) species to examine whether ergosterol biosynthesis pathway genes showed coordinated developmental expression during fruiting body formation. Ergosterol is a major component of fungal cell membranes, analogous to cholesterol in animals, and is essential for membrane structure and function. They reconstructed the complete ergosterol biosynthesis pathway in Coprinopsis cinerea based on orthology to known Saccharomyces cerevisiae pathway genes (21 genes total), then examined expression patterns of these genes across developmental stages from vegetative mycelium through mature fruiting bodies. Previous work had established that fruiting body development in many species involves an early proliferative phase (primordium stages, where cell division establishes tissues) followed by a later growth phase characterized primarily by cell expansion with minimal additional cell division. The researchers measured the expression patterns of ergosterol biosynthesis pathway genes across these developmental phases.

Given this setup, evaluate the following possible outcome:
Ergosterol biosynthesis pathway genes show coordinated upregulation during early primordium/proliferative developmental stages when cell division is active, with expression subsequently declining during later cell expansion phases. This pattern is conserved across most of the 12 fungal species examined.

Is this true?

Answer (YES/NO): NO